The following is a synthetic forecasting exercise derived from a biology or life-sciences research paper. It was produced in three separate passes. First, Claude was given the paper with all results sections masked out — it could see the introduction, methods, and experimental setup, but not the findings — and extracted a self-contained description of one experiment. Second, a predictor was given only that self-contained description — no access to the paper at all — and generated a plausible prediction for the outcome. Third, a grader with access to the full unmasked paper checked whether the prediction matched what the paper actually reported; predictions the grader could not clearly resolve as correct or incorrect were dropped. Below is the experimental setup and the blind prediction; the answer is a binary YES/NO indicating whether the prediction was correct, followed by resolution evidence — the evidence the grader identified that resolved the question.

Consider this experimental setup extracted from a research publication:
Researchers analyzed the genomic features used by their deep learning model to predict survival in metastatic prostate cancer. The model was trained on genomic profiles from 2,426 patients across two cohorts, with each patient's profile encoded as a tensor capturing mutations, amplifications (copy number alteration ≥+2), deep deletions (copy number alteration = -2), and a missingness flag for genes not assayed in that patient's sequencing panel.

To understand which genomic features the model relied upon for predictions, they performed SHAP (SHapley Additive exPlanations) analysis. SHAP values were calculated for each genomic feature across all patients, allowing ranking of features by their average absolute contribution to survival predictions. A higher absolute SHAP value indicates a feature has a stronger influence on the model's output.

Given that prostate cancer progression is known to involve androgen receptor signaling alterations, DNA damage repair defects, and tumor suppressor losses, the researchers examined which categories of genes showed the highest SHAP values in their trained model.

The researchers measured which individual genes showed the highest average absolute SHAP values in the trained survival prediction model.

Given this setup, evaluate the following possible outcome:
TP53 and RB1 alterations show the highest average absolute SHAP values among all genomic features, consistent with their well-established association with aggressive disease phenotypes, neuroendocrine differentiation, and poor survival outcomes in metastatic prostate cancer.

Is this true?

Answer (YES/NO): NO